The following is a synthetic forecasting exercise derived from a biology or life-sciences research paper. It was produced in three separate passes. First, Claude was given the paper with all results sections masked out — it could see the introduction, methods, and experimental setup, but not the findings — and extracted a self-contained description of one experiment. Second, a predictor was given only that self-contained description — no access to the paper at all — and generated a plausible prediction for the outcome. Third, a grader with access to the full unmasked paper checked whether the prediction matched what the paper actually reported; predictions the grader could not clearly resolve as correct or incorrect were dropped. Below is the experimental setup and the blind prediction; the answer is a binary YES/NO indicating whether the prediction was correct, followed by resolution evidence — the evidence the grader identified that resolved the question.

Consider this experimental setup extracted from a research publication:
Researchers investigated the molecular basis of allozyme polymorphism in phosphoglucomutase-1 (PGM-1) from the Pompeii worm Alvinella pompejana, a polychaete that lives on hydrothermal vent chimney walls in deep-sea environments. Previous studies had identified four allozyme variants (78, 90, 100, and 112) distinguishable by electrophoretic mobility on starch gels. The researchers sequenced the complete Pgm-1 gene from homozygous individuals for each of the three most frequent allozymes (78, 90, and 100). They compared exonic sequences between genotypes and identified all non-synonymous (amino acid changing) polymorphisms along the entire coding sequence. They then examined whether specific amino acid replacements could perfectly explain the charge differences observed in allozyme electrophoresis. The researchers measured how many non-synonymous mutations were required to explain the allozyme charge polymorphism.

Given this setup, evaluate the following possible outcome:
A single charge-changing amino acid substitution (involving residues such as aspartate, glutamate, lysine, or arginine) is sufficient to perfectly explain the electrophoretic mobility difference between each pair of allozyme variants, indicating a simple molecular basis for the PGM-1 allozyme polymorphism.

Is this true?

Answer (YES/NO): NO